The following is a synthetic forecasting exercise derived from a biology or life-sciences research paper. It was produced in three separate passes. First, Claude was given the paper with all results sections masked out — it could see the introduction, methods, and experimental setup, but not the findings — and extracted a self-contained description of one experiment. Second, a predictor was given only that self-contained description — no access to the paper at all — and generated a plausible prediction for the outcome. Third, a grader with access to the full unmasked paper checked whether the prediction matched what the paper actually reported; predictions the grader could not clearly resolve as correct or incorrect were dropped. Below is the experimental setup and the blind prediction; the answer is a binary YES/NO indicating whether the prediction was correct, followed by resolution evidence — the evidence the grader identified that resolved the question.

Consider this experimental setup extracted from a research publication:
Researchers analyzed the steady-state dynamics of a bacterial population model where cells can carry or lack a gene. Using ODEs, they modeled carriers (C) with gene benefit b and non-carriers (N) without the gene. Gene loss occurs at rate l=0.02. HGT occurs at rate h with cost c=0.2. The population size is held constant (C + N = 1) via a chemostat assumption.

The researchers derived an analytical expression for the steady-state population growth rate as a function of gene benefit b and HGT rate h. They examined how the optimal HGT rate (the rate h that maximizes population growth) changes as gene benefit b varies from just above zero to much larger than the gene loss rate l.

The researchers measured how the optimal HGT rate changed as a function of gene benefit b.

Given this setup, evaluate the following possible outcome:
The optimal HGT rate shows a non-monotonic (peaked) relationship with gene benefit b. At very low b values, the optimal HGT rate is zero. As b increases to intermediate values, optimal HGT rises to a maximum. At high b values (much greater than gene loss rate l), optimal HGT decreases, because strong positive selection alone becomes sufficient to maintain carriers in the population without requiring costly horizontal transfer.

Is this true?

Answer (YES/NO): YES